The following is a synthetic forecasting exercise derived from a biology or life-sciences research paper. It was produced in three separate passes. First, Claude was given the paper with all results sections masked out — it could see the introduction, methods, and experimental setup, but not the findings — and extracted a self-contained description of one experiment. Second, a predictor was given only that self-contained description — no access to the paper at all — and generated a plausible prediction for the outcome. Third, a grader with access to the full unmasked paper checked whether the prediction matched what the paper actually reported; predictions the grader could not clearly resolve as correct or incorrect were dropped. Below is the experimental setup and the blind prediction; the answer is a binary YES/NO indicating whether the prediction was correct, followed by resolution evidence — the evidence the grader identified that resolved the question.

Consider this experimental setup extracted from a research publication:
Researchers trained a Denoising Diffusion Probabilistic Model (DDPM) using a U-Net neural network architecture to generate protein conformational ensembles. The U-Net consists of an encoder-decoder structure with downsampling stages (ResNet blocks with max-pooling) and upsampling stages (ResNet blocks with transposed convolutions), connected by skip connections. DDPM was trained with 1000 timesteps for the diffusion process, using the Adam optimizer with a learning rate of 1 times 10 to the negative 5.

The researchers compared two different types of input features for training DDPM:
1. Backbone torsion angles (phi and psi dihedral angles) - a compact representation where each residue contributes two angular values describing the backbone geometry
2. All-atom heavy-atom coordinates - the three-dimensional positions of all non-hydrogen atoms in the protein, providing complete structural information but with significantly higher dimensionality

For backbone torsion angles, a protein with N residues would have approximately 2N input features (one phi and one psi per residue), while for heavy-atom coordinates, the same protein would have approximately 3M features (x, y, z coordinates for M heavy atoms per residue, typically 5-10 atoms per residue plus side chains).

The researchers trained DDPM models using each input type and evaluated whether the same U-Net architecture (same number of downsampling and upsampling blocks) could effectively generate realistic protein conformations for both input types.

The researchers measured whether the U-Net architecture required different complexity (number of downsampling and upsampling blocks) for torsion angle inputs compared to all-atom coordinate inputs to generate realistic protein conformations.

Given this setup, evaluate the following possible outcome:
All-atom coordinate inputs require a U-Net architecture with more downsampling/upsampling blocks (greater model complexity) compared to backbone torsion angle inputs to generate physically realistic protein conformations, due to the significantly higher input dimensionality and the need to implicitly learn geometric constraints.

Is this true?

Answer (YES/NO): YES